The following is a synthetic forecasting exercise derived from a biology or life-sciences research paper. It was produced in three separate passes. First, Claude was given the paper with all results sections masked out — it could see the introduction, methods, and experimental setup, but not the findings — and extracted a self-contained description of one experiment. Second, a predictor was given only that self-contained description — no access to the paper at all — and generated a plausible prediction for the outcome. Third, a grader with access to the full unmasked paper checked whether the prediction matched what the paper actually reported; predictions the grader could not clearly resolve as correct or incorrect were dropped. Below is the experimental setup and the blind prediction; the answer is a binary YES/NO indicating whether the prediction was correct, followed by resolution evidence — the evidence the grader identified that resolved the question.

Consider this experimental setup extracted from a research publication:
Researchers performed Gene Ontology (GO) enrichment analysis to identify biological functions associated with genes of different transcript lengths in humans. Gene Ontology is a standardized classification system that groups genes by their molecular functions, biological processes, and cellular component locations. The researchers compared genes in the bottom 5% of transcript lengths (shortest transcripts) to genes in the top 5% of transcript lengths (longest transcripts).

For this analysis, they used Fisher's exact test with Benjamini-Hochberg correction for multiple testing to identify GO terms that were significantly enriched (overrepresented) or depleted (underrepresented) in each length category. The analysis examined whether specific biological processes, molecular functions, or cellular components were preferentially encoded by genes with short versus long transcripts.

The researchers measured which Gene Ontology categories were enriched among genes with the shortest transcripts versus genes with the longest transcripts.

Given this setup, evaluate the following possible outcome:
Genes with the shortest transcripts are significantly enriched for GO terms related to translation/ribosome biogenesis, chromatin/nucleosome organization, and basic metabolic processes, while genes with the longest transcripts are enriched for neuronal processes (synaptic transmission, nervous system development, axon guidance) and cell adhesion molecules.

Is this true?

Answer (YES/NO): NO